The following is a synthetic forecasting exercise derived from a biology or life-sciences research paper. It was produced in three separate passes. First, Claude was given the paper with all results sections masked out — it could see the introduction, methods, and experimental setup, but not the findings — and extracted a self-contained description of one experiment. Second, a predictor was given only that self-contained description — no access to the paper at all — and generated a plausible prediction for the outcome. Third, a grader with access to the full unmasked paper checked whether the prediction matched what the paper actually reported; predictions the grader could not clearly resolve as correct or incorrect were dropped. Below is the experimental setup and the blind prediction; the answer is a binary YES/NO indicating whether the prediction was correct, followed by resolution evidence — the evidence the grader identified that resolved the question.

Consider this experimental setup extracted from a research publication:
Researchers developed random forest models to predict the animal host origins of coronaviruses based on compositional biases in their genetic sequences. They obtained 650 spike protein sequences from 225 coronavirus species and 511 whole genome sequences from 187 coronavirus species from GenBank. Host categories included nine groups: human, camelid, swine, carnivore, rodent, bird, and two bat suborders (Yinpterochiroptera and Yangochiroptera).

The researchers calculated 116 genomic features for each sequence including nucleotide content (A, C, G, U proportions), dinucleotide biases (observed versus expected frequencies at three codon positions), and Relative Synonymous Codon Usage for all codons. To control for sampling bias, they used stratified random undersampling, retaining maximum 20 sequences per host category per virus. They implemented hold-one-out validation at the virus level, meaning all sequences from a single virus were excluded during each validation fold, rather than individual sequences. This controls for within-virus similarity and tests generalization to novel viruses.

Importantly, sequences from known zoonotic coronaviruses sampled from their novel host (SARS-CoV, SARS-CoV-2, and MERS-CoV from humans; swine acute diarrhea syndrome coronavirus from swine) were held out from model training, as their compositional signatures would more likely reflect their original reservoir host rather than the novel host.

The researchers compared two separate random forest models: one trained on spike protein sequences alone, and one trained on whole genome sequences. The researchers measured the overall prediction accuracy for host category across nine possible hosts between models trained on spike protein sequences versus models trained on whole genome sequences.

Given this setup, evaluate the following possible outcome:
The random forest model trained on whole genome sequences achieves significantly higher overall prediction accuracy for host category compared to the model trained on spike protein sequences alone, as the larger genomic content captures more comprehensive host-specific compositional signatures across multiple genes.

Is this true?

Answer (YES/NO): NO